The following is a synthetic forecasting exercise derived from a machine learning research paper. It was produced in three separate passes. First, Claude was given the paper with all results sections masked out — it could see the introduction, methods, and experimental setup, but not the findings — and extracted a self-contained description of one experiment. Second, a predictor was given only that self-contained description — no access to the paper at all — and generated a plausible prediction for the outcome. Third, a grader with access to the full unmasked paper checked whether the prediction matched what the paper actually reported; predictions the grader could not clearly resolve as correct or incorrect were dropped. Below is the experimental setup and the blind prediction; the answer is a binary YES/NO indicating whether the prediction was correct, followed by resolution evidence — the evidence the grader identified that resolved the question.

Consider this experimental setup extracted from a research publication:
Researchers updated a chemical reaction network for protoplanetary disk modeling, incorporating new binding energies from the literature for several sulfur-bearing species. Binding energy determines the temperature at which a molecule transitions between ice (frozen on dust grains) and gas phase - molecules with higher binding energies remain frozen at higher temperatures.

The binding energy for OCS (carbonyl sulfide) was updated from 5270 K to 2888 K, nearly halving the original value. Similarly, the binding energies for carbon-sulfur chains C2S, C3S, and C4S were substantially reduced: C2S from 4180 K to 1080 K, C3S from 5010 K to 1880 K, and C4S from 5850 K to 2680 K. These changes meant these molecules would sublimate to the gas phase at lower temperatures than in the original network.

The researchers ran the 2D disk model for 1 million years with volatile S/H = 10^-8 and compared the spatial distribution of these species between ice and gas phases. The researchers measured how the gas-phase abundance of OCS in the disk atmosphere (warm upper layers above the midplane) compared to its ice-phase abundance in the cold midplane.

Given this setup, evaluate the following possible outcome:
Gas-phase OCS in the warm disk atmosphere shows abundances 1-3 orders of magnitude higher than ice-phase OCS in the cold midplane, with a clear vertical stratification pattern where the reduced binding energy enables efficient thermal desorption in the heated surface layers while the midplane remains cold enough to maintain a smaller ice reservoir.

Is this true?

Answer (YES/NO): NO